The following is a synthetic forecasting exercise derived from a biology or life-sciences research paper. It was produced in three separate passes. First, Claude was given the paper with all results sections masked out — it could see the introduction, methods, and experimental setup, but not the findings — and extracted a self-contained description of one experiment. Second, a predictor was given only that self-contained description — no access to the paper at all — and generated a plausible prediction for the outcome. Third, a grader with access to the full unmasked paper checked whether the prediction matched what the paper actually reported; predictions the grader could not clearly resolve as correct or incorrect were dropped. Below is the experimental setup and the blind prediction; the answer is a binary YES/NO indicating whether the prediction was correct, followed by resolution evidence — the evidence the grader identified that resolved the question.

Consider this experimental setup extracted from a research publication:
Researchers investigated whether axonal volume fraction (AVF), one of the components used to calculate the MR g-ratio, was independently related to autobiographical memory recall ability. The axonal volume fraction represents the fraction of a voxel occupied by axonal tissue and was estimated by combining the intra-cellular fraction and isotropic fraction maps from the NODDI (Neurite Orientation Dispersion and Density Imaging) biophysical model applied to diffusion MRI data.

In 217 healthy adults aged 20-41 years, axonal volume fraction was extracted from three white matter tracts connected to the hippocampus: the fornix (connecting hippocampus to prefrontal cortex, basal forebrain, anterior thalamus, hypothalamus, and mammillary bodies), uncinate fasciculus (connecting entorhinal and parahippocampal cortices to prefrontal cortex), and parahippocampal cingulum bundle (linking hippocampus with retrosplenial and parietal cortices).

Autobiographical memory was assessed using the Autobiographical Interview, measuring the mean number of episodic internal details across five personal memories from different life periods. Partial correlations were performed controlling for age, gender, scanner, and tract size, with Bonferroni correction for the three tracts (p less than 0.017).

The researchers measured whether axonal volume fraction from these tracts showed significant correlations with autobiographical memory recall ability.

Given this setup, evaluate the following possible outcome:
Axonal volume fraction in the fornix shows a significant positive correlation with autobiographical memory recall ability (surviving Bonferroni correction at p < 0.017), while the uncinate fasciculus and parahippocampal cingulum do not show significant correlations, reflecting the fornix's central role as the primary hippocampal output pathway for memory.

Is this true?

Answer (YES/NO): NO